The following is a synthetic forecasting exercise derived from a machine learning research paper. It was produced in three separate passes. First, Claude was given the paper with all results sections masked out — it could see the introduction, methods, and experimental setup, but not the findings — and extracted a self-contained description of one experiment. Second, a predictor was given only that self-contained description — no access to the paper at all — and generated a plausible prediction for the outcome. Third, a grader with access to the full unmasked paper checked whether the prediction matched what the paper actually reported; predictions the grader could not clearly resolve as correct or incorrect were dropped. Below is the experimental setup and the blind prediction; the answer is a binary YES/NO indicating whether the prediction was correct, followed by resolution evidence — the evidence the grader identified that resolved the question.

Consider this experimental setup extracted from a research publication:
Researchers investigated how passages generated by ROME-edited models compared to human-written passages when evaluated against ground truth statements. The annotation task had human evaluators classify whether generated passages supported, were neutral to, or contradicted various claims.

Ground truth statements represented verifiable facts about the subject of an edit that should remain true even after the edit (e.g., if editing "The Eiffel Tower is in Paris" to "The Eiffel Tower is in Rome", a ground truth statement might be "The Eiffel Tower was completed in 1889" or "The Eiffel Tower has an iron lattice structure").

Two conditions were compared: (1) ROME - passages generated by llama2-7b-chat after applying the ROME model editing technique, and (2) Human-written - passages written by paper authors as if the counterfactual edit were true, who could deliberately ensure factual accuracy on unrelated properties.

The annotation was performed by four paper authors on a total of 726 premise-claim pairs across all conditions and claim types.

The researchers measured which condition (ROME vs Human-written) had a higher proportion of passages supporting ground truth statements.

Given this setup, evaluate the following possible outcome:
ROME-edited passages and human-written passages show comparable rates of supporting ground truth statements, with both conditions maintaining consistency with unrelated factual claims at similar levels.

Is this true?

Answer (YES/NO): NO